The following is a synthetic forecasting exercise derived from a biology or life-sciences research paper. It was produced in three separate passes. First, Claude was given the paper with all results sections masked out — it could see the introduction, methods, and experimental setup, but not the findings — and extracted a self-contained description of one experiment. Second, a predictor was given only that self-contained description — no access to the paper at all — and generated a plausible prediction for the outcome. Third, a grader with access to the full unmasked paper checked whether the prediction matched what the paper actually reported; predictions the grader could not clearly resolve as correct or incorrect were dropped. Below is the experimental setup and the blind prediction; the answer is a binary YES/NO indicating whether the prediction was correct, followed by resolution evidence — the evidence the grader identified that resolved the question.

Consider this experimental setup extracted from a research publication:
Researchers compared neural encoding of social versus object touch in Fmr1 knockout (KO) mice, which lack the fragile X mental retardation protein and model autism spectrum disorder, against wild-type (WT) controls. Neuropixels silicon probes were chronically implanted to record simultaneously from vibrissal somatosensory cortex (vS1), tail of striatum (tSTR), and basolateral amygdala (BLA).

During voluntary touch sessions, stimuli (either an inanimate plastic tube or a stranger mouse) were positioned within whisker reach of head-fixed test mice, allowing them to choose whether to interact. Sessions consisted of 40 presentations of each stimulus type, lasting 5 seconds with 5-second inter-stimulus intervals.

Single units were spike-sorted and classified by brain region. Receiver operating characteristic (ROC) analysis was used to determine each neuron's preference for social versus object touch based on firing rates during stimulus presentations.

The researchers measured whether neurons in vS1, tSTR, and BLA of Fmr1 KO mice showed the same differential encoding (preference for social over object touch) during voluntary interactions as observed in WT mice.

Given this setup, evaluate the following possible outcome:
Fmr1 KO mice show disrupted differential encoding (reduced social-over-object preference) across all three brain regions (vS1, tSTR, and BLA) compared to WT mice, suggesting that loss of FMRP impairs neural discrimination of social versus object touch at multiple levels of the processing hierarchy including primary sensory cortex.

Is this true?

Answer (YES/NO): YES